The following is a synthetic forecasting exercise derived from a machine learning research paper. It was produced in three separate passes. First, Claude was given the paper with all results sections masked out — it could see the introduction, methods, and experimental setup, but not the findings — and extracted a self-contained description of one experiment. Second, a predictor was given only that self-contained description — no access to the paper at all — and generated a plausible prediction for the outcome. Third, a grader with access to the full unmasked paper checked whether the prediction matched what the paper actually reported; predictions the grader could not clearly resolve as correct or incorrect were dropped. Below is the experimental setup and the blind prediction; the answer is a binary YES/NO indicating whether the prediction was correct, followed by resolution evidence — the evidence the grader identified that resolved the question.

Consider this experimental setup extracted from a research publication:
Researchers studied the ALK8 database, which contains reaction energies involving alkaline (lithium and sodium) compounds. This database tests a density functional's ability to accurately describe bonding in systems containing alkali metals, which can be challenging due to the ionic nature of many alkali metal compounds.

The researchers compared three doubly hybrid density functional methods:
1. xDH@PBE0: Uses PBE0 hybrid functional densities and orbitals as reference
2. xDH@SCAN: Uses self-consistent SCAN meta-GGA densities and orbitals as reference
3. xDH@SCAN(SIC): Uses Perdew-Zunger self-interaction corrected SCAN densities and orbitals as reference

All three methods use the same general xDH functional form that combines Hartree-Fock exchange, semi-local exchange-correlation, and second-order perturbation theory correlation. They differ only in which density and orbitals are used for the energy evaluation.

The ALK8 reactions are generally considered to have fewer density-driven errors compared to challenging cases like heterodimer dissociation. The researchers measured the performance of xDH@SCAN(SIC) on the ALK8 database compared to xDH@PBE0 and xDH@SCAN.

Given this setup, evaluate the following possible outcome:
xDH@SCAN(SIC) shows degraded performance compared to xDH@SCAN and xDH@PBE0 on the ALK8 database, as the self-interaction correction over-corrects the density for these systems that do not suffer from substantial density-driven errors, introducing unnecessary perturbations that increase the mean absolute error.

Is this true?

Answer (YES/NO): NO